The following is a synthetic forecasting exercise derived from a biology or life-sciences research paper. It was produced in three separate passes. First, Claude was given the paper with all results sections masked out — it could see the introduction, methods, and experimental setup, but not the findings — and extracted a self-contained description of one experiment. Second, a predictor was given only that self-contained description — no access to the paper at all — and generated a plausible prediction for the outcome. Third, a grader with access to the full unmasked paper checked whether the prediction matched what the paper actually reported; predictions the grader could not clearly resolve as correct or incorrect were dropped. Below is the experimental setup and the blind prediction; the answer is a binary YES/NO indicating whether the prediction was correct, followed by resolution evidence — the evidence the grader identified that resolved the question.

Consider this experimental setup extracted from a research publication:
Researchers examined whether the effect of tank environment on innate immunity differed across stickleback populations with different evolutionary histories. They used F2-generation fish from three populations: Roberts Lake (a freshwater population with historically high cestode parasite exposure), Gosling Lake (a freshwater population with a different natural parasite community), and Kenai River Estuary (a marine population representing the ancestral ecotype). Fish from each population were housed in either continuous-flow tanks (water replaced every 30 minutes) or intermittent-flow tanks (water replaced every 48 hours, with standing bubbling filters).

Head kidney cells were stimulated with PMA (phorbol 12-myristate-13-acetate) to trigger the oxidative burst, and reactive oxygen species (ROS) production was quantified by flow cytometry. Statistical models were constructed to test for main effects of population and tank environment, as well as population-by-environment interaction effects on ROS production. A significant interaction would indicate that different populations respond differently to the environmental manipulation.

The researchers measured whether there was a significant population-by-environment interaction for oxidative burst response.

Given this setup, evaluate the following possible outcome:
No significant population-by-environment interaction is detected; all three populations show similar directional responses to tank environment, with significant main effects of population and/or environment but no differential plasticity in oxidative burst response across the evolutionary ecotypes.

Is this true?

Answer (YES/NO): YES